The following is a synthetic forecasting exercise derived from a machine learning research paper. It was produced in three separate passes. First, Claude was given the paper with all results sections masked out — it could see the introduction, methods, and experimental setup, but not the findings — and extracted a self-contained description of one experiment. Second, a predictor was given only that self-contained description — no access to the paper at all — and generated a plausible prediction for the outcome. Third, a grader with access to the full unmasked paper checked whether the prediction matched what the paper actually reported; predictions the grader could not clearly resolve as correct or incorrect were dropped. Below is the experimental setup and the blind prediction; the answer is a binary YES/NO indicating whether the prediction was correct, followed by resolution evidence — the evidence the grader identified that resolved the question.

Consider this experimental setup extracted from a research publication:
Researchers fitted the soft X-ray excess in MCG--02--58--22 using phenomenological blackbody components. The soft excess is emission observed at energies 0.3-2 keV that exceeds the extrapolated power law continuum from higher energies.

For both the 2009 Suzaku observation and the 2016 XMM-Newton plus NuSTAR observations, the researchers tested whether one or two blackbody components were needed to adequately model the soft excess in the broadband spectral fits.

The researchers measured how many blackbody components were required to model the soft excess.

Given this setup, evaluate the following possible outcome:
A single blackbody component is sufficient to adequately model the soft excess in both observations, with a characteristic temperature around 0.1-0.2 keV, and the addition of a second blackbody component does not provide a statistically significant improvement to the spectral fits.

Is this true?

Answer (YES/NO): NO